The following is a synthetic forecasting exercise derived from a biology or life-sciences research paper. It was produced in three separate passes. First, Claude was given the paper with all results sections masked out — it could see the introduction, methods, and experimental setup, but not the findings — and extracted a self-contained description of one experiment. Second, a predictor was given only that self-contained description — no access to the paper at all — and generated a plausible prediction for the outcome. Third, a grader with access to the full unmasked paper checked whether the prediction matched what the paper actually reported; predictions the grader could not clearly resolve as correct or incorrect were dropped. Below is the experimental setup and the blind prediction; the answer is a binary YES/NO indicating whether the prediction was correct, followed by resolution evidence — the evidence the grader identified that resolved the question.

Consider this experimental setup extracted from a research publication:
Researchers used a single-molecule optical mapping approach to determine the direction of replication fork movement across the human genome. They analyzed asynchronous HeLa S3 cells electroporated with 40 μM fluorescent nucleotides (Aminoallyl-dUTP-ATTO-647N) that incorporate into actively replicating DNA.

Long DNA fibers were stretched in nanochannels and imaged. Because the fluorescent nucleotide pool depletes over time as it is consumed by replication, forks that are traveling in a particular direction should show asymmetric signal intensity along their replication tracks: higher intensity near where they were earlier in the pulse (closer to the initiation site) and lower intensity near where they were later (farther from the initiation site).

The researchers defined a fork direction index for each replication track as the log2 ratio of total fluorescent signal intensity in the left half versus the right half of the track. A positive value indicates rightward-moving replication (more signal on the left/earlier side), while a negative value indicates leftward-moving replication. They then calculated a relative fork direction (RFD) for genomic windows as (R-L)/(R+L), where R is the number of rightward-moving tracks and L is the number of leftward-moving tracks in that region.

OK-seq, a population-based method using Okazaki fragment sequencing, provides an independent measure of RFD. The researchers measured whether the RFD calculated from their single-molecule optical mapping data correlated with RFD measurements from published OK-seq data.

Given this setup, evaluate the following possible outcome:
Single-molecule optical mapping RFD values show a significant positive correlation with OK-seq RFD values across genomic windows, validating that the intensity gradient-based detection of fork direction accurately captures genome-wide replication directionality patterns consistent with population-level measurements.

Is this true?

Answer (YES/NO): YES